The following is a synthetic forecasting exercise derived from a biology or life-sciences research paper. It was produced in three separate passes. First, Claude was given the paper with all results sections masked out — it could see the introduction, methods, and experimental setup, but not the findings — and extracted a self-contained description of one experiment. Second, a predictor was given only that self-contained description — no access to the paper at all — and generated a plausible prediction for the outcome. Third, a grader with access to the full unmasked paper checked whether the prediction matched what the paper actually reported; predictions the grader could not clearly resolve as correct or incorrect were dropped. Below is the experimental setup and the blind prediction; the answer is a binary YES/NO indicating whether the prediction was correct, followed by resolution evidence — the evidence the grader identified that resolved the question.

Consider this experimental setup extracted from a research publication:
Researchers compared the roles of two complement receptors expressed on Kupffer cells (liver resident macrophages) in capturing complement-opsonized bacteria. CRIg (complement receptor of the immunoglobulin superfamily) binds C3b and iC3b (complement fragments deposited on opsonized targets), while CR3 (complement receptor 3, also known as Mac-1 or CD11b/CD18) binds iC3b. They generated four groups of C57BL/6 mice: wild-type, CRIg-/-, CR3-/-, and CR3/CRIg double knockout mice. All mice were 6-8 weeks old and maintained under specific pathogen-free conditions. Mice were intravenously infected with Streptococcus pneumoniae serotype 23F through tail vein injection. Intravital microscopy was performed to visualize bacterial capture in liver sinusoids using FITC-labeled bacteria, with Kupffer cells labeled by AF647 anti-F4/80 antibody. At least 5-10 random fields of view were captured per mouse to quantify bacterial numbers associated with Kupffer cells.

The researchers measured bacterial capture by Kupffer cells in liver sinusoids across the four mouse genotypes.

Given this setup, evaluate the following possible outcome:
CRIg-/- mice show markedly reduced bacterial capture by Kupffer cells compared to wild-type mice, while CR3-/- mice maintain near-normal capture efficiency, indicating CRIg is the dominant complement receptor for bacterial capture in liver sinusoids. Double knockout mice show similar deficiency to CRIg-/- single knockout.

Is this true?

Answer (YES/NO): NO